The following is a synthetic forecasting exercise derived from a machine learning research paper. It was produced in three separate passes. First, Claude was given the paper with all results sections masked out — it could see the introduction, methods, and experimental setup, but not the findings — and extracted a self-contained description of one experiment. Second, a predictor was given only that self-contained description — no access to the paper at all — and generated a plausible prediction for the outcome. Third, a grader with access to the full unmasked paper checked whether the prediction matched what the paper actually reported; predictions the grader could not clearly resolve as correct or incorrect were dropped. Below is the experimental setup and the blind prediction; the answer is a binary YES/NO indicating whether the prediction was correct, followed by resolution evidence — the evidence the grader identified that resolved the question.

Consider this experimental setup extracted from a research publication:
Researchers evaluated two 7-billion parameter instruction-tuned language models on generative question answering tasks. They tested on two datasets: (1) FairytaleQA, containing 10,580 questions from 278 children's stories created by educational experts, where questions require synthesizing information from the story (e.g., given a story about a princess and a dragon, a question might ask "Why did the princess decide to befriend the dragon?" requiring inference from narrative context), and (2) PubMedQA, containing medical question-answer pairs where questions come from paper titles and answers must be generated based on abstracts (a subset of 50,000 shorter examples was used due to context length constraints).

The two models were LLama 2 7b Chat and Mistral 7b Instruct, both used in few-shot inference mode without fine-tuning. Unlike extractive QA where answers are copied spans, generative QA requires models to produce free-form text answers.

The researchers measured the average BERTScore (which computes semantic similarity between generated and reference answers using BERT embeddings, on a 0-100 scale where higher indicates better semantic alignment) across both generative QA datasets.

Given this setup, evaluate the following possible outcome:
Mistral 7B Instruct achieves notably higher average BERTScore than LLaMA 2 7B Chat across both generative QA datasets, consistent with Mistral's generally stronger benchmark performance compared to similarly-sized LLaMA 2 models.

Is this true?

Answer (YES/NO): NO